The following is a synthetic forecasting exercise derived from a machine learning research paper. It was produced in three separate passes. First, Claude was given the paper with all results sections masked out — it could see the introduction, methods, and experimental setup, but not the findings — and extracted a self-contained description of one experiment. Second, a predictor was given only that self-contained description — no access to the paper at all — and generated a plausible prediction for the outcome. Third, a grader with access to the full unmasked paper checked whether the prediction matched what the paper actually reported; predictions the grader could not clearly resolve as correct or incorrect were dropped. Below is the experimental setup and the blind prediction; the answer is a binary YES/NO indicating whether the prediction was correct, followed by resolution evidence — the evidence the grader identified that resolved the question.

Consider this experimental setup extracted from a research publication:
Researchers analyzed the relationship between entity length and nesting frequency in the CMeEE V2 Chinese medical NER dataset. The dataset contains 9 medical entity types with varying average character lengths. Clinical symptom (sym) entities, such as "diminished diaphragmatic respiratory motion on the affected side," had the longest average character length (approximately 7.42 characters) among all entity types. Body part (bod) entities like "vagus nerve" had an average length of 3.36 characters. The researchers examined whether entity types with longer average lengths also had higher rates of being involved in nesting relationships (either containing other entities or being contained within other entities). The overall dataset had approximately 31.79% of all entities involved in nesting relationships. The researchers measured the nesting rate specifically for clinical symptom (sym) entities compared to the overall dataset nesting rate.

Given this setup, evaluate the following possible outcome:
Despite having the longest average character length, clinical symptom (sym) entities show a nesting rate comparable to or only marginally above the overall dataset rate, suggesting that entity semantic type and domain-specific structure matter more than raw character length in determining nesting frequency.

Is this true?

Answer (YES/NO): NO